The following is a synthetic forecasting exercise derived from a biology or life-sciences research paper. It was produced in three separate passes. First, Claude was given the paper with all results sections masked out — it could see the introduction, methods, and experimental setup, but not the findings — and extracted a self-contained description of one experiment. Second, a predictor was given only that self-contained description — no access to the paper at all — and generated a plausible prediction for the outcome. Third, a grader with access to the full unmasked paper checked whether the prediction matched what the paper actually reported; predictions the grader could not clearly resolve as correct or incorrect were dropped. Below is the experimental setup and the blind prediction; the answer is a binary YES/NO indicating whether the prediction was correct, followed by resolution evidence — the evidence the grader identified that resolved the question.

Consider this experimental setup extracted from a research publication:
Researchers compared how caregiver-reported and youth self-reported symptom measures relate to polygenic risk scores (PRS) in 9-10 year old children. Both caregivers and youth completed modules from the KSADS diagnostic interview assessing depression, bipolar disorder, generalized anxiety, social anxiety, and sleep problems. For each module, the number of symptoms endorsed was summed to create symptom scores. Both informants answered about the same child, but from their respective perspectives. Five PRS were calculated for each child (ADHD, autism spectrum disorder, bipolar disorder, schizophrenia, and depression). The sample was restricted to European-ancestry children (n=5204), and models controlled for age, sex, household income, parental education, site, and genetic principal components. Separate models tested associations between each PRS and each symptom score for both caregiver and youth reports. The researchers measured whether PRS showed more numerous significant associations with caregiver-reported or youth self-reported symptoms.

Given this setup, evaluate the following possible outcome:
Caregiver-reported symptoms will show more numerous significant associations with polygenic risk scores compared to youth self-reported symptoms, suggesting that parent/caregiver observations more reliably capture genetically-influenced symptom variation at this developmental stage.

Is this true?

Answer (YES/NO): YES